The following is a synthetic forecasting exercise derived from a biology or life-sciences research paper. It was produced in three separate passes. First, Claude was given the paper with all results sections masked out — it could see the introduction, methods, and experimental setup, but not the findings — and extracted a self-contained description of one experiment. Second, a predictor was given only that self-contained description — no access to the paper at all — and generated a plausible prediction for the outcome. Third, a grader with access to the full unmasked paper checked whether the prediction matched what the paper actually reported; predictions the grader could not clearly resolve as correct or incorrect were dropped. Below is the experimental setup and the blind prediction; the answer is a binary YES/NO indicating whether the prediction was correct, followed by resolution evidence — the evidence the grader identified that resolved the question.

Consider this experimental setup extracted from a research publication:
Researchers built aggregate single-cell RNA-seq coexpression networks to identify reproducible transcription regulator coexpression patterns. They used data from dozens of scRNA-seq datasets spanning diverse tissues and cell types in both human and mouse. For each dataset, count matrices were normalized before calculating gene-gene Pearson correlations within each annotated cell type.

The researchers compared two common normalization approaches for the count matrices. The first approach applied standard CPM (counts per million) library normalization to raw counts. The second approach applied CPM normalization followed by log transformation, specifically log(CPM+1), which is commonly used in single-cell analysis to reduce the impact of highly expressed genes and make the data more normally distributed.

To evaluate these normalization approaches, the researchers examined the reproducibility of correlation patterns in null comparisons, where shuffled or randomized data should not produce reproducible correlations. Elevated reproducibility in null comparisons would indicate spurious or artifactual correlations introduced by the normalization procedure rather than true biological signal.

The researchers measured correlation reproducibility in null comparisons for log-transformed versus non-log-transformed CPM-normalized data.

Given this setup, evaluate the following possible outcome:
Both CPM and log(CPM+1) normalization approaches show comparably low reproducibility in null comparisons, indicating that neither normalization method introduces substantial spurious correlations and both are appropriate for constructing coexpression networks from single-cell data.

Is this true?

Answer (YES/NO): NO